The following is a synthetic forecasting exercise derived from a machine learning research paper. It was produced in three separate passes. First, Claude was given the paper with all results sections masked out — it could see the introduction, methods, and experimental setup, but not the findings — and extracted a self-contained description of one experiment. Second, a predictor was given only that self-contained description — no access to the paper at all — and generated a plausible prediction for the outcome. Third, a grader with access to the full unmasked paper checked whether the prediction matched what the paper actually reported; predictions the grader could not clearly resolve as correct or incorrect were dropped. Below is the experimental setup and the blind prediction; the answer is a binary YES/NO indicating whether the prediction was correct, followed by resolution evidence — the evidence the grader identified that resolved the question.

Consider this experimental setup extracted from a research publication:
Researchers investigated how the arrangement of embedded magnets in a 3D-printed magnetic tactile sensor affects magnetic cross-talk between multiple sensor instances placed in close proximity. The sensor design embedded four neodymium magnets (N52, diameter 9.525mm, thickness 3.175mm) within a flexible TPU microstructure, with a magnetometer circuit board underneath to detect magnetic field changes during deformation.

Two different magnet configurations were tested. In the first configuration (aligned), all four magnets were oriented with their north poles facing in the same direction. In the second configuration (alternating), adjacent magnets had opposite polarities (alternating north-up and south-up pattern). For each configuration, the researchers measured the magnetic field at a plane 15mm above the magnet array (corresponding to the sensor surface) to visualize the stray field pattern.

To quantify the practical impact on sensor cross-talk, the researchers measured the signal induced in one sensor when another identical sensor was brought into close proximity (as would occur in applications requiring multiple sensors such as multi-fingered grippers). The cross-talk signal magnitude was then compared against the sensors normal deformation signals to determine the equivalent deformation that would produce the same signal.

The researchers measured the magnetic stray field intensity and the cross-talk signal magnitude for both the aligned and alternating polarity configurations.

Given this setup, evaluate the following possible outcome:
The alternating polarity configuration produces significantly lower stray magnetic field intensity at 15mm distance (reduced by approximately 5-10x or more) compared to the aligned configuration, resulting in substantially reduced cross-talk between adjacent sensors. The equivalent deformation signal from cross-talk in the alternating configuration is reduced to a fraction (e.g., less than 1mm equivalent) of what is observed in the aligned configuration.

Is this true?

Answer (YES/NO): YES